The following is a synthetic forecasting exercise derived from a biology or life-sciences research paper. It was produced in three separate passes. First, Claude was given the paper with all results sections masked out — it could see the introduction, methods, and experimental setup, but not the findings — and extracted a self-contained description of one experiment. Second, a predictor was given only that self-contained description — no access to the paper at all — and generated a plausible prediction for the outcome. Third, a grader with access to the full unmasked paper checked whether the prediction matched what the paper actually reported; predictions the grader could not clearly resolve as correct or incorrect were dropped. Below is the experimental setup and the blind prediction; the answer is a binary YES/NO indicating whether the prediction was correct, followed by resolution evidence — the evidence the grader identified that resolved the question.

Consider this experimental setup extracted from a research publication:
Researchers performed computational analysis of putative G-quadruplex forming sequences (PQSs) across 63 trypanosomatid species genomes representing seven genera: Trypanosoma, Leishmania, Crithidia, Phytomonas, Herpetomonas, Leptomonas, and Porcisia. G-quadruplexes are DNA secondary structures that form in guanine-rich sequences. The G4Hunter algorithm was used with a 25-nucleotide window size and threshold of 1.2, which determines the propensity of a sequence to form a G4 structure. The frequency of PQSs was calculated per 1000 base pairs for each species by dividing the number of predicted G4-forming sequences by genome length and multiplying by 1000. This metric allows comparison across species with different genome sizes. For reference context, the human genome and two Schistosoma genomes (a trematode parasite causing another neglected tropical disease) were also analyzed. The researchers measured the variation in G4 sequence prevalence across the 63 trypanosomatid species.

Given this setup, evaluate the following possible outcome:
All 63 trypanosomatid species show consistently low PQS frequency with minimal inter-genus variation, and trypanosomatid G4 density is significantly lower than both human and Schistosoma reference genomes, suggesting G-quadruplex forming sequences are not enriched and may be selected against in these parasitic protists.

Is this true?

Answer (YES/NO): NO